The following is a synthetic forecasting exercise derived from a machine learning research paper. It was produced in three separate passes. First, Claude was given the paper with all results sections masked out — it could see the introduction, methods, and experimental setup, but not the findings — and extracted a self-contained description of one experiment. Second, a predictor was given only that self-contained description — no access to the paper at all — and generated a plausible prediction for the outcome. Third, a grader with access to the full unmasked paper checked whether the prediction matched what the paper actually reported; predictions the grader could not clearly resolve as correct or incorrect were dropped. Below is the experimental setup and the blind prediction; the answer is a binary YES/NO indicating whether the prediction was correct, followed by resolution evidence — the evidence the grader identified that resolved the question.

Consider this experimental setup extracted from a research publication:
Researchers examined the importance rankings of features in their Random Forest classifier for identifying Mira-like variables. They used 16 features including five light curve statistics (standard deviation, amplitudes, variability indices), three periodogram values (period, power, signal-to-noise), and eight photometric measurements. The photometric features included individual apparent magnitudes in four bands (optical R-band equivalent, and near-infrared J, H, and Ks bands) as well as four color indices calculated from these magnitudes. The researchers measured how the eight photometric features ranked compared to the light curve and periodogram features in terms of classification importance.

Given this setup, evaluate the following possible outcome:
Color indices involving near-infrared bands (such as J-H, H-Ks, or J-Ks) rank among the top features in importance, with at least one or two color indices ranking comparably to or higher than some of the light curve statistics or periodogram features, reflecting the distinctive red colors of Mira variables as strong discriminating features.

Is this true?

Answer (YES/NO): NO